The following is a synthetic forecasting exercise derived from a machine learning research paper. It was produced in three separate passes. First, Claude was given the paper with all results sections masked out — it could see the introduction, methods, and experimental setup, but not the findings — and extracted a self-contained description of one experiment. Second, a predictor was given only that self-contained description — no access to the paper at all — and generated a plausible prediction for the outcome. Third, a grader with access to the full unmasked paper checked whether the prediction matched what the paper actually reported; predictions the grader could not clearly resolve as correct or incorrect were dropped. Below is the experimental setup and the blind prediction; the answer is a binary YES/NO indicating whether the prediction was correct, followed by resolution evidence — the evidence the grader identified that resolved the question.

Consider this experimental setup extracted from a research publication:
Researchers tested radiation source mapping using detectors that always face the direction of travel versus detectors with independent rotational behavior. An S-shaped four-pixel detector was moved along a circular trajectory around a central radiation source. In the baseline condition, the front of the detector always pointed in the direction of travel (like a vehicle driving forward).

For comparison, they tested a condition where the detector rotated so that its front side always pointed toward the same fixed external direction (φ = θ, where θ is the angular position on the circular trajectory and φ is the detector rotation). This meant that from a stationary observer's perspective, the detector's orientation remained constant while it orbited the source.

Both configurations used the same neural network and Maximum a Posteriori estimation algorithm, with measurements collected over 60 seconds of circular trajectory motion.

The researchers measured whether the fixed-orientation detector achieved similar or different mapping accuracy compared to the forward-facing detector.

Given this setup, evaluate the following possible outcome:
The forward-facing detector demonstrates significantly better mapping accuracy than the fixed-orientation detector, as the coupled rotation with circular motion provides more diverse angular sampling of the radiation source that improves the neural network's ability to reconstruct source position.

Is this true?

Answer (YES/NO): NO